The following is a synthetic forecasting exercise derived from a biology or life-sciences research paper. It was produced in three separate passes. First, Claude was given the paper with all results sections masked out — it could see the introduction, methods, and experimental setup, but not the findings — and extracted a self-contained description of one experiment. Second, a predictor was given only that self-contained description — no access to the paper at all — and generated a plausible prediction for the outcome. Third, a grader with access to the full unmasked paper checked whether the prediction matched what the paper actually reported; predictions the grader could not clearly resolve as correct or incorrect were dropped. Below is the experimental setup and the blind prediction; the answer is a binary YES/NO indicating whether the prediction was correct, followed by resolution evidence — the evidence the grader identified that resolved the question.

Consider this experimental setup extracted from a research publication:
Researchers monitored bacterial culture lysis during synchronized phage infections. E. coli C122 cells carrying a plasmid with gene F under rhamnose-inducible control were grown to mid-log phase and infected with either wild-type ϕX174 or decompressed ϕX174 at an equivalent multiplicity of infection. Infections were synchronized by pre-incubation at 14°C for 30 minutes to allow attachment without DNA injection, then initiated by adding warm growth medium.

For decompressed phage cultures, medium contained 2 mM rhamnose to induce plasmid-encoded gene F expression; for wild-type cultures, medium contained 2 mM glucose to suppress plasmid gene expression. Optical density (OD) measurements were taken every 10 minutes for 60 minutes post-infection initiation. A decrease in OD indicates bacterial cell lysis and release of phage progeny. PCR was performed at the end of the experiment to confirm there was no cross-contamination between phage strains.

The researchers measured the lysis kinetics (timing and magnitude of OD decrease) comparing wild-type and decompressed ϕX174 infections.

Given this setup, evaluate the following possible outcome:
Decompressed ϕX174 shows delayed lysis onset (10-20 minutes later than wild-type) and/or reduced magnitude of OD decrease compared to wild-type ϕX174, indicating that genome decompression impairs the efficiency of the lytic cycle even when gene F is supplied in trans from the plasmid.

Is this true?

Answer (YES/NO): NO